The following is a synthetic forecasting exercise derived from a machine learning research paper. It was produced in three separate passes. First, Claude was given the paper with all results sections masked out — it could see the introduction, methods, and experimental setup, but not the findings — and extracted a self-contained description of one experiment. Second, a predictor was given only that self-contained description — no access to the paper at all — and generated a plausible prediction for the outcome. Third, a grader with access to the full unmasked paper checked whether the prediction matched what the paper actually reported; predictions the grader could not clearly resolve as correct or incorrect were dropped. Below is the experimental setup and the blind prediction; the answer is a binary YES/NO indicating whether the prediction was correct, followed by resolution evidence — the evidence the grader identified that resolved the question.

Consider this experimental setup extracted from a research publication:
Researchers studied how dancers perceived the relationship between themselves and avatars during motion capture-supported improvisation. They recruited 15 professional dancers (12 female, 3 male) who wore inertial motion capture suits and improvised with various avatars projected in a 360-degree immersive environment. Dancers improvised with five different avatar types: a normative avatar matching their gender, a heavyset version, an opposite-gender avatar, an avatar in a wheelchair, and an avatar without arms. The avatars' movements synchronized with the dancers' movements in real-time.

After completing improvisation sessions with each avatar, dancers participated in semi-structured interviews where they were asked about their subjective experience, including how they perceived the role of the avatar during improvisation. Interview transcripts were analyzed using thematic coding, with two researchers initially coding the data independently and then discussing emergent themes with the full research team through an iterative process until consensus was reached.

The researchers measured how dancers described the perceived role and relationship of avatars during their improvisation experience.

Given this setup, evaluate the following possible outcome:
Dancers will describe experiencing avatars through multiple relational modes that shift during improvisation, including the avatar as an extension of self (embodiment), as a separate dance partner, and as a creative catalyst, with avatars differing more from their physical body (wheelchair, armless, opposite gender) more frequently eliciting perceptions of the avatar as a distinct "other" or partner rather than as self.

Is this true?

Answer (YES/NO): YES